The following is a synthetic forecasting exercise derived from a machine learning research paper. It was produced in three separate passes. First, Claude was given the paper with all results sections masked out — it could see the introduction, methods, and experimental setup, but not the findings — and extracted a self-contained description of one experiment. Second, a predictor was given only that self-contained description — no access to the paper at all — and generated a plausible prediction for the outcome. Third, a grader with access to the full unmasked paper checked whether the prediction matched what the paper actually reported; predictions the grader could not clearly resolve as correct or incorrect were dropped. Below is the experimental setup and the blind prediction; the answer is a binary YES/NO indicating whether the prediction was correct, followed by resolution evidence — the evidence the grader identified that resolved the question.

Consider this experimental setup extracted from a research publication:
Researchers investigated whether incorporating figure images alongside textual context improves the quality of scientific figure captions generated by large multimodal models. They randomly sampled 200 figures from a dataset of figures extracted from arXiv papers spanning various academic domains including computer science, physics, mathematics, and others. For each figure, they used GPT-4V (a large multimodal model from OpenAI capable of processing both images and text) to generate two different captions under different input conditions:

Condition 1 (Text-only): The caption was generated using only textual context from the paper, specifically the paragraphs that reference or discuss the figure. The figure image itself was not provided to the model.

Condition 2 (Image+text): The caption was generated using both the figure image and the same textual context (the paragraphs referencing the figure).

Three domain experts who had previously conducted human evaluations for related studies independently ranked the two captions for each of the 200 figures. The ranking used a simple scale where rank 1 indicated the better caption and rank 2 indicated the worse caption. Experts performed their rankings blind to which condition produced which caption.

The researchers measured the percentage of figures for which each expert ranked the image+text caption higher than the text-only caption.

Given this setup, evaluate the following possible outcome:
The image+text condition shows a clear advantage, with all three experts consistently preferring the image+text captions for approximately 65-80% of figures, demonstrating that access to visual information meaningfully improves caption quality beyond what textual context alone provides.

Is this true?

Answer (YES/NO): NO